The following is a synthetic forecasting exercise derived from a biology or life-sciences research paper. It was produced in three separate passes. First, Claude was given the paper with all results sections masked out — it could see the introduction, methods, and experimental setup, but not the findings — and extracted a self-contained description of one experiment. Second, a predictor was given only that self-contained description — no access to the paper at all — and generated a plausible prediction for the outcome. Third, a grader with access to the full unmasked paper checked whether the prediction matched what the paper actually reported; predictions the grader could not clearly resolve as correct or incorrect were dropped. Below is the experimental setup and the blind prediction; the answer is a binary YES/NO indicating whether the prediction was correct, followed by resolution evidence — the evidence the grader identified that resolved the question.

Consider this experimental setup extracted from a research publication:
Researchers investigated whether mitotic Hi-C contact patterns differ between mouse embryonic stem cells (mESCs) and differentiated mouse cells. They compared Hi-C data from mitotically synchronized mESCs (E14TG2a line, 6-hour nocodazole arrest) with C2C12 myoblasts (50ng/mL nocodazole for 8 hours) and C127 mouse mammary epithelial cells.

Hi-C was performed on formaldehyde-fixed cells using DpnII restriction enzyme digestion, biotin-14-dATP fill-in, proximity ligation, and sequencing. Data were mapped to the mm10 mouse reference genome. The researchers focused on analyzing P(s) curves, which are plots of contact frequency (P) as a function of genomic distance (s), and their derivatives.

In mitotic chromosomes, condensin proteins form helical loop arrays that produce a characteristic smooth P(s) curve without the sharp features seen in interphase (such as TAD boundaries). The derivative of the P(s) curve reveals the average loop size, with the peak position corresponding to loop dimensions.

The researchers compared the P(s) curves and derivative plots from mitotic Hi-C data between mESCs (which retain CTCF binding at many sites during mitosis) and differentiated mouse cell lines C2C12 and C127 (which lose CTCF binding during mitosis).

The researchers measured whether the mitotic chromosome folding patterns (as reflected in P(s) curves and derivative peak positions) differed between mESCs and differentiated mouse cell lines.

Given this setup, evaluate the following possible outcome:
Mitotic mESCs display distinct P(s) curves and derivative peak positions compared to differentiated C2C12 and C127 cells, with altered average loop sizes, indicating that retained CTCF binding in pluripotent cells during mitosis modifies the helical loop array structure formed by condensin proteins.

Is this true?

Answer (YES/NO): NO